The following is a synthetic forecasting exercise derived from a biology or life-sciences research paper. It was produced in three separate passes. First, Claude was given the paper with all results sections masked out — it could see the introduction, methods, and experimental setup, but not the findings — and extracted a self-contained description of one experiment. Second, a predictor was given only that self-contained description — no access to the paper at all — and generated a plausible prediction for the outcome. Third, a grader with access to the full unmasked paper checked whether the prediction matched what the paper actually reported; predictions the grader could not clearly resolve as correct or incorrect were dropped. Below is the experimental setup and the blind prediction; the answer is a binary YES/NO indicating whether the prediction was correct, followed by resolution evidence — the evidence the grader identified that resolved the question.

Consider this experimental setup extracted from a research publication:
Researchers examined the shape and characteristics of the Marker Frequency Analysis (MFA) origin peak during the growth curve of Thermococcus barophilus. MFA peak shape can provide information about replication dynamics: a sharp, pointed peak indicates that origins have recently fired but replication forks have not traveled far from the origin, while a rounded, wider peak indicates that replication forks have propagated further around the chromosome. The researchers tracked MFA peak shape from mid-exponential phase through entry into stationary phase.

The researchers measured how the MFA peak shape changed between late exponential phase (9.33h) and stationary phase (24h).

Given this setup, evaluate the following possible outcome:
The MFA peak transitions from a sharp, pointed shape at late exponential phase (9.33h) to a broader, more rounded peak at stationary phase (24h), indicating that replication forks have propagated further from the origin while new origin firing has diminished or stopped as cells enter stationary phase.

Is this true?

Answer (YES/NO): YES